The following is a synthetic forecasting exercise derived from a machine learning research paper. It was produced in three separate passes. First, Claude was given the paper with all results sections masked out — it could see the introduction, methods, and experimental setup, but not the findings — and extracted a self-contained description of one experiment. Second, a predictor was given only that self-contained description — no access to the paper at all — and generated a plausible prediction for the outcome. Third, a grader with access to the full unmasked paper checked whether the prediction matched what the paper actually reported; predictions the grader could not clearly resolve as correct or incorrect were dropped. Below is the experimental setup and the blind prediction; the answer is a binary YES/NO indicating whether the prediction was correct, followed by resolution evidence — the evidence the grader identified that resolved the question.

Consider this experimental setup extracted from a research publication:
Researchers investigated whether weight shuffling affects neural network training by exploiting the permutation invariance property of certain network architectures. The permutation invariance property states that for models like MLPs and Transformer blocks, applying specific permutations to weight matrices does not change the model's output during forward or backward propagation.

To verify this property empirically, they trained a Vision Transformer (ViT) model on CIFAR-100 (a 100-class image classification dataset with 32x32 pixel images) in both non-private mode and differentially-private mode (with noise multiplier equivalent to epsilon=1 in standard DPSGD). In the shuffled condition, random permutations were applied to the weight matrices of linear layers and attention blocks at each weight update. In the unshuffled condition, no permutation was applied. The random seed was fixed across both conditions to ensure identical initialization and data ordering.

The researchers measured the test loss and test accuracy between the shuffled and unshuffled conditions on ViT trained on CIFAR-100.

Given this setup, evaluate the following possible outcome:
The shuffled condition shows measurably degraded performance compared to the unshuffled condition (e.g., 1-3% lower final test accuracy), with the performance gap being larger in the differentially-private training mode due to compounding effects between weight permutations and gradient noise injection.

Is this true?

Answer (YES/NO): NO